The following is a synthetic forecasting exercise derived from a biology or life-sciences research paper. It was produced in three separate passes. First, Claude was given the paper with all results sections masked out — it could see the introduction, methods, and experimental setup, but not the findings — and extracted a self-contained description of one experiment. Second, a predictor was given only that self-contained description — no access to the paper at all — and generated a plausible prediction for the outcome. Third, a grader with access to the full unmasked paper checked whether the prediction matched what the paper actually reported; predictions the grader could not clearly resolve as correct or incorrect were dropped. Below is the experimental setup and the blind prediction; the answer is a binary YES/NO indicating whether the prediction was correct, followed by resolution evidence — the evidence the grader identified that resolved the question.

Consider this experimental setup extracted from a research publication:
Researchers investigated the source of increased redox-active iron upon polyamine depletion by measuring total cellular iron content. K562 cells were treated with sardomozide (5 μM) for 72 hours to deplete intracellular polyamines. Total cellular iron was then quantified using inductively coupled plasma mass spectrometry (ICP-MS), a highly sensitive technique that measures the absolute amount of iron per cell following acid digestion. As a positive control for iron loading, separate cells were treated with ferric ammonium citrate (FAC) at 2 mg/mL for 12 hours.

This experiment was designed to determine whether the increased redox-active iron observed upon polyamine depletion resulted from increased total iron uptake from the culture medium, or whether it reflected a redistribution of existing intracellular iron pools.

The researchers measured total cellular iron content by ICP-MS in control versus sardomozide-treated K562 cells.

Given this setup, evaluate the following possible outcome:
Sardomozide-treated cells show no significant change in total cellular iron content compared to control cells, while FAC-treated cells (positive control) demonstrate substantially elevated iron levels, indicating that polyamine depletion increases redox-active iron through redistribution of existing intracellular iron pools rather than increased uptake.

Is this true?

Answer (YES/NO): NO